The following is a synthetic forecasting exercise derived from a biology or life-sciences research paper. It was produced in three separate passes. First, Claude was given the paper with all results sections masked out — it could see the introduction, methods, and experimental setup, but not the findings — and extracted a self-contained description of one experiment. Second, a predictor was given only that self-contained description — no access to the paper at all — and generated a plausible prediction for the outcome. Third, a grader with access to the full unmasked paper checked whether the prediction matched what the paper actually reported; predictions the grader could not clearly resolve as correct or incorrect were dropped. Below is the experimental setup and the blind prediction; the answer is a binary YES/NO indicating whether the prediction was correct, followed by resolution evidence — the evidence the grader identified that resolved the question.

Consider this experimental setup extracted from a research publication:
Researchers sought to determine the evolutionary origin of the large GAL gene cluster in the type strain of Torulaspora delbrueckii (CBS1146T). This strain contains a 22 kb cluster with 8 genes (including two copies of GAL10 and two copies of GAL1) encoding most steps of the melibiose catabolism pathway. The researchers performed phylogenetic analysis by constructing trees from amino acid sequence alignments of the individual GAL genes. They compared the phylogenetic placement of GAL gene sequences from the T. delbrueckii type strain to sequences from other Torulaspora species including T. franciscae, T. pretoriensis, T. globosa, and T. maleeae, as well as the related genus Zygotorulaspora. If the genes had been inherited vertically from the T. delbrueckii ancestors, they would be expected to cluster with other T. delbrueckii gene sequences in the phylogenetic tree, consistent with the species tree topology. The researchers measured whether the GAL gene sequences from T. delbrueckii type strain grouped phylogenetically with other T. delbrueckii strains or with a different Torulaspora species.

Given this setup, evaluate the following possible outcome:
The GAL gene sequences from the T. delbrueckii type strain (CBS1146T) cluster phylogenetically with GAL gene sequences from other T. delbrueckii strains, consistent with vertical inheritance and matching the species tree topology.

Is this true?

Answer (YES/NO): NO